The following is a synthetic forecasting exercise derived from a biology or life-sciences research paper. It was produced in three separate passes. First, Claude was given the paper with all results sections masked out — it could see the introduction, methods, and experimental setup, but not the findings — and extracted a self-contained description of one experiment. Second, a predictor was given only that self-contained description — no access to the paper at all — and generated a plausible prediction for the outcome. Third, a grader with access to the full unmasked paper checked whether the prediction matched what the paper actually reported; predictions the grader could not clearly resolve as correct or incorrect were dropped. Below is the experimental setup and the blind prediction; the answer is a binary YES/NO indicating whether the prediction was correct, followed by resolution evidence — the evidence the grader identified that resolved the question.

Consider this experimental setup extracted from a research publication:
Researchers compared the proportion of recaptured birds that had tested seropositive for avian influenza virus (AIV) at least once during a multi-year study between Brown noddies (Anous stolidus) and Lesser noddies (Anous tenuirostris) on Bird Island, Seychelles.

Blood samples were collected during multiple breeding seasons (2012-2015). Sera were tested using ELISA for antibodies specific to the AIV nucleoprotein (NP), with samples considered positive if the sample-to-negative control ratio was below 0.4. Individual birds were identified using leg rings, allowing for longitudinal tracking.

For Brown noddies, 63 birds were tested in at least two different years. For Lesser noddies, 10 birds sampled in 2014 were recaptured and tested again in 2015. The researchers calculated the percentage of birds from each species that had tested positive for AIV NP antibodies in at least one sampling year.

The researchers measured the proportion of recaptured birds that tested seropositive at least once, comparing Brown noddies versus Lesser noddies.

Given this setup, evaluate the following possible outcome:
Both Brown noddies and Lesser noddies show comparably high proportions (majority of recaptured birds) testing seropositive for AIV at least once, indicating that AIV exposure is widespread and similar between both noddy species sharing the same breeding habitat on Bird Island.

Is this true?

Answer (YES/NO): NO